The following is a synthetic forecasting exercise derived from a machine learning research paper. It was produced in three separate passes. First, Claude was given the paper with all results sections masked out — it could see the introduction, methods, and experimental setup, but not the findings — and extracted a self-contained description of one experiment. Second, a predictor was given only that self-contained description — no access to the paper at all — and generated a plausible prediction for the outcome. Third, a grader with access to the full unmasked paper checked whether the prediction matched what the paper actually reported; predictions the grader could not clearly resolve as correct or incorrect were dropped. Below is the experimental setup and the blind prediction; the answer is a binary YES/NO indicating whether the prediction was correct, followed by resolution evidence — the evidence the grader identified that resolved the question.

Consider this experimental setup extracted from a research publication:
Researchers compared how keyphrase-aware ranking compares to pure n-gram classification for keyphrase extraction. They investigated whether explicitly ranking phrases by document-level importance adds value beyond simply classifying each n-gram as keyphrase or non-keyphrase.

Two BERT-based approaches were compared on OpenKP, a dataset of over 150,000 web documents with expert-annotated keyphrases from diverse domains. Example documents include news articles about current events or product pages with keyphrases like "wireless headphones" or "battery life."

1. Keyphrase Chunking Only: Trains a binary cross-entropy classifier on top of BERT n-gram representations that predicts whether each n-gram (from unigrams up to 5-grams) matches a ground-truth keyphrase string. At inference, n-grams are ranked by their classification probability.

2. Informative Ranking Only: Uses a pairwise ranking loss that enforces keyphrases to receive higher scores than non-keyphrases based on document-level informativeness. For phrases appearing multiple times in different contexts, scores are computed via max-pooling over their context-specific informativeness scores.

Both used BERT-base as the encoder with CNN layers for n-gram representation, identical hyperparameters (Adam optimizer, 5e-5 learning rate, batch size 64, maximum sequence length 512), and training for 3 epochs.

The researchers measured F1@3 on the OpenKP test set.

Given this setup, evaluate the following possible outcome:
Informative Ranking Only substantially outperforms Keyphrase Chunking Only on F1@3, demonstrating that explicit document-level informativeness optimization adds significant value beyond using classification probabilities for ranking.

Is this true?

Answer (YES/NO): YES